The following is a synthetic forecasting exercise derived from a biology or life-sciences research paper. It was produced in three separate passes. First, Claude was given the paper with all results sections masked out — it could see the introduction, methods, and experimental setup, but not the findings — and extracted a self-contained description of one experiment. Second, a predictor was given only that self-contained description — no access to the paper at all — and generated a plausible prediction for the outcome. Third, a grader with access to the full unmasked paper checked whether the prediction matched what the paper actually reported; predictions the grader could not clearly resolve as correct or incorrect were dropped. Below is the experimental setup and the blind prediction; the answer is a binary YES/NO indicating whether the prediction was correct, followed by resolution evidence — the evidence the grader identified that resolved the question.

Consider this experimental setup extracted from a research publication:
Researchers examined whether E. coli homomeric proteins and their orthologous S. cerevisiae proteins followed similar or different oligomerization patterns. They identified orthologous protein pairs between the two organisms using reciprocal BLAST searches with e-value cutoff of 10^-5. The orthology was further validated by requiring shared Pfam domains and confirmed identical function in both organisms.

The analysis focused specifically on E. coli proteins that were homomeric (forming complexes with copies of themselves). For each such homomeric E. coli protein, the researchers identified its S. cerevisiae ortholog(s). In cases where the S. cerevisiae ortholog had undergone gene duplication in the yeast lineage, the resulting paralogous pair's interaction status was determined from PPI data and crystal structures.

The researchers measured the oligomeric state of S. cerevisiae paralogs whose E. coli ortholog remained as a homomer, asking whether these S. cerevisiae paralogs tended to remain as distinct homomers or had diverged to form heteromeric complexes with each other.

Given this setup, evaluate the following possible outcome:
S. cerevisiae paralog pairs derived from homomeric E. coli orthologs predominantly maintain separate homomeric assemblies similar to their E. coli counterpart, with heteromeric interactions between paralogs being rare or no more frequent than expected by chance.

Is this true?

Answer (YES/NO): NO